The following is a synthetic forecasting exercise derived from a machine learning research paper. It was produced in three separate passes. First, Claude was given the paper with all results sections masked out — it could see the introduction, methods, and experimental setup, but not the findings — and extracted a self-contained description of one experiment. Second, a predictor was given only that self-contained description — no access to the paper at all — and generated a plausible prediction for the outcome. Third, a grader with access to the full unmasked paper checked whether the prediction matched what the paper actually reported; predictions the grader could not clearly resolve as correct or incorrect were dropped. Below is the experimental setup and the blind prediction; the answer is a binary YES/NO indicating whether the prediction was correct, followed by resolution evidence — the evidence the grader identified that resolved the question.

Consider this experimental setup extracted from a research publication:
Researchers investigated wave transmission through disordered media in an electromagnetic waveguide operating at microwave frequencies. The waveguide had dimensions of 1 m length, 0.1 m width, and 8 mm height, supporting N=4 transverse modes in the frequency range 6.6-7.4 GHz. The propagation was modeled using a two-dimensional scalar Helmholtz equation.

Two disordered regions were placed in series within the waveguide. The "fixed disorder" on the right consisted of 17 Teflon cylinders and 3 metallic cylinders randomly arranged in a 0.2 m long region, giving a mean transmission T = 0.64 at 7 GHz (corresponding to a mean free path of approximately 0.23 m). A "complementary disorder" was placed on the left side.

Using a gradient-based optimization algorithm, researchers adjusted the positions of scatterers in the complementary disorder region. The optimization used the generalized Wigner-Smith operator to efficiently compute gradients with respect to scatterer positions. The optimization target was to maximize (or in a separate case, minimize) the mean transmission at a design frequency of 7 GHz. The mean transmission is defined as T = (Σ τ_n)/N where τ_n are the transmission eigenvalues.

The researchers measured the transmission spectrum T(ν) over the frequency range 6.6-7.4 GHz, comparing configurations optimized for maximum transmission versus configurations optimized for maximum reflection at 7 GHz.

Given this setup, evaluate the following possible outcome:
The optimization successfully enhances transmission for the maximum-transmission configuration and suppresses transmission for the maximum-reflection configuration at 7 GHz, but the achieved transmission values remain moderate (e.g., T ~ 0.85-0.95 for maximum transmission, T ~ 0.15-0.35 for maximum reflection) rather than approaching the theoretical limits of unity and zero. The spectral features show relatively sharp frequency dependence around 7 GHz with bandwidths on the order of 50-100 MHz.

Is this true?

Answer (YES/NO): NO